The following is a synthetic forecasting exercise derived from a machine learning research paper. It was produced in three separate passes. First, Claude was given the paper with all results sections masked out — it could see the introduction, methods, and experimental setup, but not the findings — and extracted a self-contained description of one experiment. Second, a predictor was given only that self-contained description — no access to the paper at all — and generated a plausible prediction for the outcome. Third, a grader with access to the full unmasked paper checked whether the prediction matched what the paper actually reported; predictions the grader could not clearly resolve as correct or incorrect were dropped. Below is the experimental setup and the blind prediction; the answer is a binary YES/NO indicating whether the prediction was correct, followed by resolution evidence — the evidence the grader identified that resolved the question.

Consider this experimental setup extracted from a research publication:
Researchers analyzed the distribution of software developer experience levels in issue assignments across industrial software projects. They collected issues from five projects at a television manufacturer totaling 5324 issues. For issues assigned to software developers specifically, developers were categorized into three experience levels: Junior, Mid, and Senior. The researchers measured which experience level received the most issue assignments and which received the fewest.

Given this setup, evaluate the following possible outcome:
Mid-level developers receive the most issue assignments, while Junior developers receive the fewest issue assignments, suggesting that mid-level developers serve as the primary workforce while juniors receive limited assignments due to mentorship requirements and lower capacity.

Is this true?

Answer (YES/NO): NO